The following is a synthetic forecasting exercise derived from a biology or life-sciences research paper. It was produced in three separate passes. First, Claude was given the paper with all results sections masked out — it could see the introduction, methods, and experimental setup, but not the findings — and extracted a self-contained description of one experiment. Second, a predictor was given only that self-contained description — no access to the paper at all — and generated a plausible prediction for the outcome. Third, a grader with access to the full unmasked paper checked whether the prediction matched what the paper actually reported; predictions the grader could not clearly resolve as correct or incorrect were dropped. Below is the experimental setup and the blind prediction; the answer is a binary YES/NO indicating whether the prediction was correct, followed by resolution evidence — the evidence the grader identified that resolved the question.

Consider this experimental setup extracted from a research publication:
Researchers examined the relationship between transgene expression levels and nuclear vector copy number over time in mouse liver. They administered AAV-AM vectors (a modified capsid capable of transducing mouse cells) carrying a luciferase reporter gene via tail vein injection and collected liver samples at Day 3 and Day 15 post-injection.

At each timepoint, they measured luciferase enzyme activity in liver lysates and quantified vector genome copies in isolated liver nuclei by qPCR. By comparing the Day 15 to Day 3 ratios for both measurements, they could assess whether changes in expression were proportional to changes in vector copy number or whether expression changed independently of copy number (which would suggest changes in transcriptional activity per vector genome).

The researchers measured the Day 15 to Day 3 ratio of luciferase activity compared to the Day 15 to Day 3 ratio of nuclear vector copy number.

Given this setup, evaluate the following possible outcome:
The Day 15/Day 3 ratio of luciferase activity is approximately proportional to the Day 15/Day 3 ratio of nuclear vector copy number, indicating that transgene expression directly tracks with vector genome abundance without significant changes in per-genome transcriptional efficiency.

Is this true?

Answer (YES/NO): NO